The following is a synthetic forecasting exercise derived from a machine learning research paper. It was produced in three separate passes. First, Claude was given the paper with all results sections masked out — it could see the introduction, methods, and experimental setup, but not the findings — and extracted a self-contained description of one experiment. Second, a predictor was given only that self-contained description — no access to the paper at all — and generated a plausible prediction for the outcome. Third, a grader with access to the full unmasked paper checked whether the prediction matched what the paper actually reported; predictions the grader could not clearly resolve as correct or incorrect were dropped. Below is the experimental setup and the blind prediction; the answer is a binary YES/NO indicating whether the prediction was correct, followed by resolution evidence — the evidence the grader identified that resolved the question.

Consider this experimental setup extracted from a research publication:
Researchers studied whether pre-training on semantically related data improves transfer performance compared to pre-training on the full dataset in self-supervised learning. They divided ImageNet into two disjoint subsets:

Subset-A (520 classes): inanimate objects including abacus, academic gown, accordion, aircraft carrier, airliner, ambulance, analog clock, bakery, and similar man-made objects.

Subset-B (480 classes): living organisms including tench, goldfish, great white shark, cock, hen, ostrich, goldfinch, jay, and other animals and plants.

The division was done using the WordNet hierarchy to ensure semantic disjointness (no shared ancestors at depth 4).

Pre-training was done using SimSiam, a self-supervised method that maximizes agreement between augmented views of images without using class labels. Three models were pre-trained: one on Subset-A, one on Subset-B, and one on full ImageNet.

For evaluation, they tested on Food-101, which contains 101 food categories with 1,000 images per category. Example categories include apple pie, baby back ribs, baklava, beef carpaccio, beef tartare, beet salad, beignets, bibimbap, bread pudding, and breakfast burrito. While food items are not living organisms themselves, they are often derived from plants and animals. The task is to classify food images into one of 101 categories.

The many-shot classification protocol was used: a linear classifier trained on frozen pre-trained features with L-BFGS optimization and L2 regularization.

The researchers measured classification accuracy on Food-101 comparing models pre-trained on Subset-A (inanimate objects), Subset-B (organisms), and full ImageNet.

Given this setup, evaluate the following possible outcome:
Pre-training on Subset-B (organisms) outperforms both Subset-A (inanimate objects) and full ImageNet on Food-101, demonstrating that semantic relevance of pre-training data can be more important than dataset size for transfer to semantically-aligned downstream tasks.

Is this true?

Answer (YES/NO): YES